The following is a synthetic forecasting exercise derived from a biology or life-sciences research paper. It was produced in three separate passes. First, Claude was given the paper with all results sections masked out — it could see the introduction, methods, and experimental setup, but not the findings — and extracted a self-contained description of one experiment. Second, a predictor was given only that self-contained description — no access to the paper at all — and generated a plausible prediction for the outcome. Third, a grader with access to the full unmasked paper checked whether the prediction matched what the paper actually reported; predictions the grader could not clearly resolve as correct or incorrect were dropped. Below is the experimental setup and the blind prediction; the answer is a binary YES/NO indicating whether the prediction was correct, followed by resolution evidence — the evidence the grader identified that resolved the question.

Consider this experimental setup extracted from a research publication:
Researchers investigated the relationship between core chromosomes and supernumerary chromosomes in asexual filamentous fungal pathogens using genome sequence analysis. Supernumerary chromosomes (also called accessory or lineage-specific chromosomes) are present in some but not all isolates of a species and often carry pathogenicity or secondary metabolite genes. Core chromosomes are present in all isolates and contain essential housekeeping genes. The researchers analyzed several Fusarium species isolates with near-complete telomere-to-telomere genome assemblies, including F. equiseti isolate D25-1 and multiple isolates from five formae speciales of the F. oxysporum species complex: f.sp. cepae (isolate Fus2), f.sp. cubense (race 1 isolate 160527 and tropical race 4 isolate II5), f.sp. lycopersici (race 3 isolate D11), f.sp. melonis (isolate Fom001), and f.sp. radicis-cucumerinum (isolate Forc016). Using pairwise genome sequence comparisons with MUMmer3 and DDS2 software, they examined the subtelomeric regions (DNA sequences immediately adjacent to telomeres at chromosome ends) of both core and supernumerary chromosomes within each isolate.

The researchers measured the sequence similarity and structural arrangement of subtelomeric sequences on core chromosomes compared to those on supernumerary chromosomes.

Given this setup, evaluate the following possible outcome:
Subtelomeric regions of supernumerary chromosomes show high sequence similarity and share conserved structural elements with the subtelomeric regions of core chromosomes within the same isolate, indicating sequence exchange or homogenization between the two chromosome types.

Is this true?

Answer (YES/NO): YES